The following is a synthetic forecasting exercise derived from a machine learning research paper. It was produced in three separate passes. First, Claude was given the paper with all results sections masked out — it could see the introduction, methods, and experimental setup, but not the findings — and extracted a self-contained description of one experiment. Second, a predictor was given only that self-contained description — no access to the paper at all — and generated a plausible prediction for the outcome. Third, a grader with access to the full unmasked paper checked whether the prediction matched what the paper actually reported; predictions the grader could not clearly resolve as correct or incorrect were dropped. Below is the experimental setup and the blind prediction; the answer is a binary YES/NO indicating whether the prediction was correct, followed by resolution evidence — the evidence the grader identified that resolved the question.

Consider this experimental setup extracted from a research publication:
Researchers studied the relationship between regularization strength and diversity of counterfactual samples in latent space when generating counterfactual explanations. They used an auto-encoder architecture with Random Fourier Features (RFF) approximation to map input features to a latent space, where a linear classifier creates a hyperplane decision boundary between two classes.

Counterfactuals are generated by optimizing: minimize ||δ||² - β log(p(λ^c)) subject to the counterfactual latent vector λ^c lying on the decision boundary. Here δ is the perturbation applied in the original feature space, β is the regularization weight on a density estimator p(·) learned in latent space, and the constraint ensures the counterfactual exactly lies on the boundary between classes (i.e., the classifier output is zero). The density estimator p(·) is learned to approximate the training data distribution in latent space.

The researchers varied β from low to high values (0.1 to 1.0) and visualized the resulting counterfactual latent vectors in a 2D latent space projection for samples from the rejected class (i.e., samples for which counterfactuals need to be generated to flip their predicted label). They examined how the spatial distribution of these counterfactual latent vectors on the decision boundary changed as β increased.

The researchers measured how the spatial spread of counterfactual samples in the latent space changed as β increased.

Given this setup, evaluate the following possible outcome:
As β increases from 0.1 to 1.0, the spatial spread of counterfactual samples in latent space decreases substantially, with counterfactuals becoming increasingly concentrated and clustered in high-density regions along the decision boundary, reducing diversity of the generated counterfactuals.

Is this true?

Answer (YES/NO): YES